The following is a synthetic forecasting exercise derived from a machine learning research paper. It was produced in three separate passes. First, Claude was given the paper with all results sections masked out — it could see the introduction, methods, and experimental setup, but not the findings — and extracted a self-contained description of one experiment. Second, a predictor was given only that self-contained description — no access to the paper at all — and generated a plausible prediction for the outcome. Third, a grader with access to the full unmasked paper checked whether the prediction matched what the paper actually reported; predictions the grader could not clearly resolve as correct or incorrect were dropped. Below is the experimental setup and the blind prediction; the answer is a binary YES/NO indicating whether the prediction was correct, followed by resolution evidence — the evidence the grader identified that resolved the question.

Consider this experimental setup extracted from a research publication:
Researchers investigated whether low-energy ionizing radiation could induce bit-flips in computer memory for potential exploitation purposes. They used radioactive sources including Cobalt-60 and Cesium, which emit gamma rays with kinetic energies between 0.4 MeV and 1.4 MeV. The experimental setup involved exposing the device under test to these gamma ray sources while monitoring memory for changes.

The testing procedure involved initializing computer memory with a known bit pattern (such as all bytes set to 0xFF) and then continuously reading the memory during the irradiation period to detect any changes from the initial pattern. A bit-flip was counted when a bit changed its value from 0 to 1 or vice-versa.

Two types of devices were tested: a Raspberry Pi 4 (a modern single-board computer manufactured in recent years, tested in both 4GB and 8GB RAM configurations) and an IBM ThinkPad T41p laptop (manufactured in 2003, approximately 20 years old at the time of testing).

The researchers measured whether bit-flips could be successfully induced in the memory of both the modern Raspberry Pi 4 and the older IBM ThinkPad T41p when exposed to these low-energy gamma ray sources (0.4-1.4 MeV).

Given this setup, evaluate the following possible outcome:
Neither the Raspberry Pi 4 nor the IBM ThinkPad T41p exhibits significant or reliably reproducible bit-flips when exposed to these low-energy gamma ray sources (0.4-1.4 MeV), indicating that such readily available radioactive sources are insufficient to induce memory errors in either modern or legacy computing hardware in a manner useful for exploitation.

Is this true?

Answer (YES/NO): NO